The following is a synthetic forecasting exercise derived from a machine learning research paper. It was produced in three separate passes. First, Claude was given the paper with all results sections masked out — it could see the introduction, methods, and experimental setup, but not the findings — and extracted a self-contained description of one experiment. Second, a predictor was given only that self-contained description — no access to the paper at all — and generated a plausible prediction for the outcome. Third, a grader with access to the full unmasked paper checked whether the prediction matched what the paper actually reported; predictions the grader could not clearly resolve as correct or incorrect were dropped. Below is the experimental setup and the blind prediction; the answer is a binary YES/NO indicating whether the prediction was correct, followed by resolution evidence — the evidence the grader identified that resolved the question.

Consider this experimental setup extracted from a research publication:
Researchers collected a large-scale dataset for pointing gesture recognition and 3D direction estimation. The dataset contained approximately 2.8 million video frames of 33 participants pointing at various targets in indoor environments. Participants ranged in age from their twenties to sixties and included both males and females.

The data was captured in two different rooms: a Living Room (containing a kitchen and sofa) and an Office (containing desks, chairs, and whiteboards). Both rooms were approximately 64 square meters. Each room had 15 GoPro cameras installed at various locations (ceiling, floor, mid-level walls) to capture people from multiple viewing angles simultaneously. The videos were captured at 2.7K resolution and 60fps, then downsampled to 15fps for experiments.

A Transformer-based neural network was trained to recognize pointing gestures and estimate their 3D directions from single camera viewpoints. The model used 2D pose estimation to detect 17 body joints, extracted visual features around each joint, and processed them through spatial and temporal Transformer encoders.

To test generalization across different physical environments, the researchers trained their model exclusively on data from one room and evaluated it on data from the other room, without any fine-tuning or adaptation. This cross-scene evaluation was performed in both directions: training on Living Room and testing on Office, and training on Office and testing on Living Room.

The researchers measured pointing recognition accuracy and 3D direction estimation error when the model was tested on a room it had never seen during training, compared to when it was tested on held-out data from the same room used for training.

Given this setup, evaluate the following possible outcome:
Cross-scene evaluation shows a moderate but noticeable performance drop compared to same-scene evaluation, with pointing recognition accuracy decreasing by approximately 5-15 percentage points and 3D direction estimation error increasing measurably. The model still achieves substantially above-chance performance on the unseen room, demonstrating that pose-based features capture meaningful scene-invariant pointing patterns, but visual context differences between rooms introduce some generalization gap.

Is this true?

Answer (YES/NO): YES